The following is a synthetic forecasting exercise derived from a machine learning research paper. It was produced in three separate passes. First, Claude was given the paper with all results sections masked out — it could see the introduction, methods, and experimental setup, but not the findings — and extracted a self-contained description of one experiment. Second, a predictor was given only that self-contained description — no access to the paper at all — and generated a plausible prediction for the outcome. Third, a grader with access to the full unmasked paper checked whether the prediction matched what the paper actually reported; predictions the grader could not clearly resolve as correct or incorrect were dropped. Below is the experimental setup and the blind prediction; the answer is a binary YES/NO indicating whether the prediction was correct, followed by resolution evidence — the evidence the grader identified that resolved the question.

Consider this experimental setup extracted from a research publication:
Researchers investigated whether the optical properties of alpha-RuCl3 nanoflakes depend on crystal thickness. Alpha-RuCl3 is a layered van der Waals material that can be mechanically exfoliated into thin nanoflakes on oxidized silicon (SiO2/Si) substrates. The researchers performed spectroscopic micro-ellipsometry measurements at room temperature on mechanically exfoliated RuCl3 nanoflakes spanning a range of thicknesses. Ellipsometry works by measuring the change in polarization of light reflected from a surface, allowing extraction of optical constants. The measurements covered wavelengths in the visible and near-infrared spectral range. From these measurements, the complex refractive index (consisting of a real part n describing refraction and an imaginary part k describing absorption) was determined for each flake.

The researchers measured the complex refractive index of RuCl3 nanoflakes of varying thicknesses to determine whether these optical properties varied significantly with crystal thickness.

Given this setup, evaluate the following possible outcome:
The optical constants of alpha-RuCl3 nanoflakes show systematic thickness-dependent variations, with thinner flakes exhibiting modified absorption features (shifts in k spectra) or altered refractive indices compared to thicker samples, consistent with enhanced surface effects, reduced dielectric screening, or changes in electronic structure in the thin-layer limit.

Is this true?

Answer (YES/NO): NO